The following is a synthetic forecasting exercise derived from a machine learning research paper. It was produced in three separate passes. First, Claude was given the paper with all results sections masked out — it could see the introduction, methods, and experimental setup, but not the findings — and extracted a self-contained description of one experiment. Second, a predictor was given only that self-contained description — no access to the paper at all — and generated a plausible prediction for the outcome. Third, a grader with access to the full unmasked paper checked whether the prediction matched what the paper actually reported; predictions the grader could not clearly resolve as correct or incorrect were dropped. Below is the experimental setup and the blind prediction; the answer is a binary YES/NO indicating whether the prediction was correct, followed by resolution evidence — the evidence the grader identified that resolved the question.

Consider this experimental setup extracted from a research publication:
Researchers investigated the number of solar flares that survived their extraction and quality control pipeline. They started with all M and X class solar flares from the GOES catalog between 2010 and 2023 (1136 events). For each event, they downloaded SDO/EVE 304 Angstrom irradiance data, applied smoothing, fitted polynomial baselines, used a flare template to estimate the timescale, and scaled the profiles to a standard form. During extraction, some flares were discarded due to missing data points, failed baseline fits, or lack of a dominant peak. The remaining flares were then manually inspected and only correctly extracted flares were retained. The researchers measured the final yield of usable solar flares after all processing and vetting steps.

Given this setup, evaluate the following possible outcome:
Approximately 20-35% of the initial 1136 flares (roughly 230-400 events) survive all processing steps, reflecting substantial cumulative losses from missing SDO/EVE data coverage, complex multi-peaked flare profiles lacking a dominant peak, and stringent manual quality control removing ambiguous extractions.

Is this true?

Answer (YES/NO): NO